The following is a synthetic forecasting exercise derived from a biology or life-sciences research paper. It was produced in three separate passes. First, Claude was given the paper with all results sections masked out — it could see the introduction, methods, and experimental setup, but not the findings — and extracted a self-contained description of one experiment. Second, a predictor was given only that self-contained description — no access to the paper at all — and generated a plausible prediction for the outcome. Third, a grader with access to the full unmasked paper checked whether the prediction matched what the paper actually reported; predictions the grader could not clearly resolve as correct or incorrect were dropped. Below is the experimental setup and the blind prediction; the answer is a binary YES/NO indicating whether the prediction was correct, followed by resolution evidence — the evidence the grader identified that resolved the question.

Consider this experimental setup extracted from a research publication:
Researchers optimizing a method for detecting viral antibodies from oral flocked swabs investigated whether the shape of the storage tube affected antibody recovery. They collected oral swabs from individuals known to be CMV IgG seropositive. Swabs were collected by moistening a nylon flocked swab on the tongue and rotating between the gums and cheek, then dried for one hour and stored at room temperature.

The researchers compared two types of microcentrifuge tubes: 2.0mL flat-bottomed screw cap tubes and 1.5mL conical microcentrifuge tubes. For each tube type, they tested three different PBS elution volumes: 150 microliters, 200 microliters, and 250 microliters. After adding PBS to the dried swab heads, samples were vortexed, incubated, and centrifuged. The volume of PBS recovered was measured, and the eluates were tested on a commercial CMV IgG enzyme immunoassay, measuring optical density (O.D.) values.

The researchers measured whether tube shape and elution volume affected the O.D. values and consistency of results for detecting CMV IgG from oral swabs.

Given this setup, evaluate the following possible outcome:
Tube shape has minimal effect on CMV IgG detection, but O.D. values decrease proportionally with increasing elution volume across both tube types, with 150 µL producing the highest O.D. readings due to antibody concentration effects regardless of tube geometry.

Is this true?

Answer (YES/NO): NO